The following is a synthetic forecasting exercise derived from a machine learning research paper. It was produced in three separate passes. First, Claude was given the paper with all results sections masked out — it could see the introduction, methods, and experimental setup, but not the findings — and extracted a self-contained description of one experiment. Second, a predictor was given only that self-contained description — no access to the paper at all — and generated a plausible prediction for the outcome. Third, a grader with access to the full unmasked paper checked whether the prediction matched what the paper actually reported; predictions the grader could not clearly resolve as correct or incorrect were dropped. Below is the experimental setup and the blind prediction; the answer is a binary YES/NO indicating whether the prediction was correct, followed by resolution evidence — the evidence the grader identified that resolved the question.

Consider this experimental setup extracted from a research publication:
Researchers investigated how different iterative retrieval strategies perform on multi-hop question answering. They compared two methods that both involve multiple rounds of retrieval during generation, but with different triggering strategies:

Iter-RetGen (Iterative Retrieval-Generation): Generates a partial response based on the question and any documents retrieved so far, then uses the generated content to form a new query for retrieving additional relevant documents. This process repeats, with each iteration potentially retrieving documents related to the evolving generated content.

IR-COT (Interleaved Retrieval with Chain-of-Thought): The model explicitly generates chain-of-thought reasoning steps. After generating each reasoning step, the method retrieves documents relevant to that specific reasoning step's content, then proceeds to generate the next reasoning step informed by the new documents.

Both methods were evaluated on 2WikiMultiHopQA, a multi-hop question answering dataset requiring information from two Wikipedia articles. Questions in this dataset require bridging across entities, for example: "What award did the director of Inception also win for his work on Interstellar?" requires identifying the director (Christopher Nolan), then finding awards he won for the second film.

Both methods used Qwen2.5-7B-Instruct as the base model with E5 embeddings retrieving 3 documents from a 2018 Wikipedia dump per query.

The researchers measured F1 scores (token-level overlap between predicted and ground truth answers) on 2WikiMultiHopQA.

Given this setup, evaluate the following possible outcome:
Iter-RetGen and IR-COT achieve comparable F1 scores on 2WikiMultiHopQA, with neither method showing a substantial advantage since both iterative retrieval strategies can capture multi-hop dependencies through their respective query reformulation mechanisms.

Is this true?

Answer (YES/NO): NO